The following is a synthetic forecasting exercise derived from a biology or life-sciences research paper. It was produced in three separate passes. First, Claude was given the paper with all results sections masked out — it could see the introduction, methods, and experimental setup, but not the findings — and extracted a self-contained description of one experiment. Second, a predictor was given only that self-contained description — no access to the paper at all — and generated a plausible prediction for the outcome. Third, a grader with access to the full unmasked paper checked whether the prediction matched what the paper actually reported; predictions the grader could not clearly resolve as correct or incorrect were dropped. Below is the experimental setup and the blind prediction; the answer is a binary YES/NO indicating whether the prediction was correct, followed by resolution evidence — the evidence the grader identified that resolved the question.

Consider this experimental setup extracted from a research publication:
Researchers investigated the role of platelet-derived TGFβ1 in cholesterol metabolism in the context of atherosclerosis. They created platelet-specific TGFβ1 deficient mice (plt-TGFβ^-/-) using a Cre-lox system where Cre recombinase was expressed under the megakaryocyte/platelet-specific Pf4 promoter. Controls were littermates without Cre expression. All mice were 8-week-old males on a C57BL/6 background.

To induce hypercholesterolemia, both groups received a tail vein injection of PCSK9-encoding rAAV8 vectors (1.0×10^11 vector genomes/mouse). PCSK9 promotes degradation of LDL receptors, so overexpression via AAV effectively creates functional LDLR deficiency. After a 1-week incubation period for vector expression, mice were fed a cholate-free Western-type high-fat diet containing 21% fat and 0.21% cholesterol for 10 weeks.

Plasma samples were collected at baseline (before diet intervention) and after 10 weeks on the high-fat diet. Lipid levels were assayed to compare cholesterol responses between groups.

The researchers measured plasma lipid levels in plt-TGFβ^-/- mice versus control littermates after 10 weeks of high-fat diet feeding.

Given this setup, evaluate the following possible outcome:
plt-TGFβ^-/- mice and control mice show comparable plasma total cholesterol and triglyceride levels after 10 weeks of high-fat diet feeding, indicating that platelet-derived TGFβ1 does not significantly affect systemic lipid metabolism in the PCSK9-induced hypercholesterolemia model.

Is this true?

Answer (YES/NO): NO